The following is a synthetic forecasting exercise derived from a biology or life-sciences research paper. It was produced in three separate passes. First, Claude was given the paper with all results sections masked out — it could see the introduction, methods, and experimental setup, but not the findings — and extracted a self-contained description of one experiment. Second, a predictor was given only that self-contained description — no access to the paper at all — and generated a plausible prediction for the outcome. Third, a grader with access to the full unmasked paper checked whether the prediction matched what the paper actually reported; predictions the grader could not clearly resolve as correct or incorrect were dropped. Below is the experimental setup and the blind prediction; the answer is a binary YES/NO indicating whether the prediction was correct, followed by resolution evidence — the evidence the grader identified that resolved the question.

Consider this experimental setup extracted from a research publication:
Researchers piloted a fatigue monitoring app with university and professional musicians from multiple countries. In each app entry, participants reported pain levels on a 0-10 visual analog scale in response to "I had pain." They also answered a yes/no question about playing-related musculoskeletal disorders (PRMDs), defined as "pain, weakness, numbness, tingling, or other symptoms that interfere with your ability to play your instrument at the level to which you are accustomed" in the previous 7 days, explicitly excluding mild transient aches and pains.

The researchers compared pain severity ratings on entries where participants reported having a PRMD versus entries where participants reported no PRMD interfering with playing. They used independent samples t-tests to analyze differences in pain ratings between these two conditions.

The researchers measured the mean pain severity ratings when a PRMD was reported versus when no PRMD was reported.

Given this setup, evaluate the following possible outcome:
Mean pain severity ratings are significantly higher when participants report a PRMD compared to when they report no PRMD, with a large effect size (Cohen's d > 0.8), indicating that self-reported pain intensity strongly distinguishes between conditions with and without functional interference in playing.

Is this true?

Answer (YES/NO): YES